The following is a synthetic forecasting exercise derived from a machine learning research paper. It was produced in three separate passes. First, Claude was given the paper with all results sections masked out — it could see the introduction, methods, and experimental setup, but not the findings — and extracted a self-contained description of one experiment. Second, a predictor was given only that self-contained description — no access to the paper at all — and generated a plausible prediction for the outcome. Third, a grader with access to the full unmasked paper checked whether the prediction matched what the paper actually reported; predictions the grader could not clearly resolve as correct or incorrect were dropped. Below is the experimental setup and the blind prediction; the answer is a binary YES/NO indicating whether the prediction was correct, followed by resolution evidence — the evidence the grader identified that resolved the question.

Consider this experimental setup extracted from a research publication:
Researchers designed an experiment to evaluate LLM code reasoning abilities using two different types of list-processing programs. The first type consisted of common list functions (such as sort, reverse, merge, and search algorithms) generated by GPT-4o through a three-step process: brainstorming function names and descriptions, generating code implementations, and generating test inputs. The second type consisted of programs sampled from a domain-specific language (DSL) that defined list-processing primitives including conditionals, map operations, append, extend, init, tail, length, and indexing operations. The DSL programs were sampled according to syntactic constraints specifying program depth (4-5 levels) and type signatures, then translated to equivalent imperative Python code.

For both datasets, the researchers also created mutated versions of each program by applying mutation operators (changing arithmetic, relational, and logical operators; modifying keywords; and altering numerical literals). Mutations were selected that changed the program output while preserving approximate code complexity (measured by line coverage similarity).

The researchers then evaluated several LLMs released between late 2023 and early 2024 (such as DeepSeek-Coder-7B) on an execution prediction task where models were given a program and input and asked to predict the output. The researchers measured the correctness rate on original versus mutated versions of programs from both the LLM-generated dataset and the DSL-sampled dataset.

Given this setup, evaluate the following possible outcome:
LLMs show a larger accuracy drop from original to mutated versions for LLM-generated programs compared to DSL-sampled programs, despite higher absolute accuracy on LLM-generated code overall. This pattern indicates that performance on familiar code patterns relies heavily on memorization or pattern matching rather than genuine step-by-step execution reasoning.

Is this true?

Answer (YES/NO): YES